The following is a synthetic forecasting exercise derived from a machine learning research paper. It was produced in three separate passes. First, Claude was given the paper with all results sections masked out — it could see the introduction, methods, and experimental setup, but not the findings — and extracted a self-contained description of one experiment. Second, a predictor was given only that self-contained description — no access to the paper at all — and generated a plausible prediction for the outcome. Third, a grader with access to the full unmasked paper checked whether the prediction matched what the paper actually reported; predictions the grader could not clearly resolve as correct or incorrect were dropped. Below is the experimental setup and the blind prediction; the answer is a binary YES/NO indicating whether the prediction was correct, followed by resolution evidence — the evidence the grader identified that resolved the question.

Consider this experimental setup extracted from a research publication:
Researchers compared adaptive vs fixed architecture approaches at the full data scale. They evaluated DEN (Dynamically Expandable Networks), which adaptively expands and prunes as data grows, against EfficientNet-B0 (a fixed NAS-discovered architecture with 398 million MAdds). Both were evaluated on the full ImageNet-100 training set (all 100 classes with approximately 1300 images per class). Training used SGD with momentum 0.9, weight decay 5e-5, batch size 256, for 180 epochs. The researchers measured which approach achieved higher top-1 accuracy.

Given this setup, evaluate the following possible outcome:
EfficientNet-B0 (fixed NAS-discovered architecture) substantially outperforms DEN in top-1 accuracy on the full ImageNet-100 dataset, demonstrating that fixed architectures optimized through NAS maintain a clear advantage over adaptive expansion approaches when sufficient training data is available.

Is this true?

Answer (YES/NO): NO